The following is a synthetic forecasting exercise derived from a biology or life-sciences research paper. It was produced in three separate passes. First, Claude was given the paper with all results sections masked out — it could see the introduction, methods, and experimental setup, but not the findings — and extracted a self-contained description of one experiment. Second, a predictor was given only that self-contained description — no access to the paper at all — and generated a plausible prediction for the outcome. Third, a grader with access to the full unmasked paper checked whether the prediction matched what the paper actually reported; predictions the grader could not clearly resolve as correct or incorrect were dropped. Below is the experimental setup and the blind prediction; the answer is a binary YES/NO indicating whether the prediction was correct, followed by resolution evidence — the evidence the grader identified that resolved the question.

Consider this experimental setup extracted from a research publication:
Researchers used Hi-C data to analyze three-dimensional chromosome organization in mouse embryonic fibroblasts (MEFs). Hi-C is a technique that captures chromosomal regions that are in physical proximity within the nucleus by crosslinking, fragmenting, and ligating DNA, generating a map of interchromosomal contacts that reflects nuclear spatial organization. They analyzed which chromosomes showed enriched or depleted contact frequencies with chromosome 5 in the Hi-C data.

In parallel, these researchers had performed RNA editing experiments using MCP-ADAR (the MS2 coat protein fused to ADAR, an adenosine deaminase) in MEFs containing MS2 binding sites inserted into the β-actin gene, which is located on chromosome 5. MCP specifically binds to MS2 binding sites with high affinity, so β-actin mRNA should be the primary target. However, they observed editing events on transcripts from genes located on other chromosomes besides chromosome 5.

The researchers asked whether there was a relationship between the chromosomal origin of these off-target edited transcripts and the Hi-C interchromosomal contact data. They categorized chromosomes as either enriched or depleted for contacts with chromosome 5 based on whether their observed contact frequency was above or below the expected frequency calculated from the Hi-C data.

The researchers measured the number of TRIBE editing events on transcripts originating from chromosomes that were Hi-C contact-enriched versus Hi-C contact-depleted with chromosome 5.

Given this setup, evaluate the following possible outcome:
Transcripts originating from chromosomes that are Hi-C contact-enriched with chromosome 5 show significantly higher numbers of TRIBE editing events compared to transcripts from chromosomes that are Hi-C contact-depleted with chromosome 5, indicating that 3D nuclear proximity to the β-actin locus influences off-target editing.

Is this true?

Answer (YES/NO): YES